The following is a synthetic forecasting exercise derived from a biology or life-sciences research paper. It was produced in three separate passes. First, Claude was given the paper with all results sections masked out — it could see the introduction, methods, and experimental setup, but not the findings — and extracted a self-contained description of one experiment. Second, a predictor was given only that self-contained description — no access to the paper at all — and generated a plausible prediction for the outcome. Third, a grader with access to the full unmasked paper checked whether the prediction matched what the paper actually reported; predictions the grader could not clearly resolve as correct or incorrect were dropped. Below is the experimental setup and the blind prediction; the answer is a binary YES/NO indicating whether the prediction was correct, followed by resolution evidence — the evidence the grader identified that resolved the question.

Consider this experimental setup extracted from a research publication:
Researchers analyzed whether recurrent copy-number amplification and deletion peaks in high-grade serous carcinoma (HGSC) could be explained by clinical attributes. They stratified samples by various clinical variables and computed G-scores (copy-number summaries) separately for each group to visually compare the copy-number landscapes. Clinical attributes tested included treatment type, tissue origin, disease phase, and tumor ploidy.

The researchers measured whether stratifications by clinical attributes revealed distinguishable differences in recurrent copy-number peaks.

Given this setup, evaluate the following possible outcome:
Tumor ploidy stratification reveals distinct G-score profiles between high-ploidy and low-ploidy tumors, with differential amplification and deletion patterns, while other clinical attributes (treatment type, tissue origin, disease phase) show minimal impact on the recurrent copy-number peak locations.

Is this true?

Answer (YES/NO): YES